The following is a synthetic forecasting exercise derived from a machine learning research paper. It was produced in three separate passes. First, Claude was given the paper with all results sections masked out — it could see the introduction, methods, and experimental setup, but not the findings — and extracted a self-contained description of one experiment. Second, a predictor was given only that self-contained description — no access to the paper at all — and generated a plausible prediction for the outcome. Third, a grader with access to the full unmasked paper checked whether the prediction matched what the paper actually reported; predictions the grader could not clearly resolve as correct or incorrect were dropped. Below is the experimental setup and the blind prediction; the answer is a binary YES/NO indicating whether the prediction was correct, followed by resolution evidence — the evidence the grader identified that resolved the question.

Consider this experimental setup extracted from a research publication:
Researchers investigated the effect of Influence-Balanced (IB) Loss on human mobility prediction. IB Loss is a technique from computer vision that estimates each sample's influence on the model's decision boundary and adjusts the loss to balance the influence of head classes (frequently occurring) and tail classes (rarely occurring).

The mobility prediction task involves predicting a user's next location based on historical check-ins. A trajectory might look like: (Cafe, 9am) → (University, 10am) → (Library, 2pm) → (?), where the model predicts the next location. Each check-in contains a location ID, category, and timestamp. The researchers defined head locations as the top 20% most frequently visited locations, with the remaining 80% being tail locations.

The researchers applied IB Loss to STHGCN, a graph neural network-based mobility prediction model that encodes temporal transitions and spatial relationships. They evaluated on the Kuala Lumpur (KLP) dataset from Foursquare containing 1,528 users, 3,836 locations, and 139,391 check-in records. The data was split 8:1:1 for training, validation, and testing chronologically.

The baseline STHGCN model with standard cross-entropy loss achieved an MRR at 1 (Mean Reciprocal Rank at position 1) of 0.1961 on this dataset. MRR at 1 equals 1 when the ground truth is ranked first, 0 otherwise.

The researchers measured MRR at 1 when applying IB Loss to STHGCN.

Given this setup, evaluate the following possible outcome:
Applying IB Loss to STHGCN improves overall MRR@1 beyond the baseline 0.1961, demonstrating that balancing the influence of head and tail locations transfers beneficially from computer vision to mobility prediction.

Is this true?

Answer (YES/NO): NO